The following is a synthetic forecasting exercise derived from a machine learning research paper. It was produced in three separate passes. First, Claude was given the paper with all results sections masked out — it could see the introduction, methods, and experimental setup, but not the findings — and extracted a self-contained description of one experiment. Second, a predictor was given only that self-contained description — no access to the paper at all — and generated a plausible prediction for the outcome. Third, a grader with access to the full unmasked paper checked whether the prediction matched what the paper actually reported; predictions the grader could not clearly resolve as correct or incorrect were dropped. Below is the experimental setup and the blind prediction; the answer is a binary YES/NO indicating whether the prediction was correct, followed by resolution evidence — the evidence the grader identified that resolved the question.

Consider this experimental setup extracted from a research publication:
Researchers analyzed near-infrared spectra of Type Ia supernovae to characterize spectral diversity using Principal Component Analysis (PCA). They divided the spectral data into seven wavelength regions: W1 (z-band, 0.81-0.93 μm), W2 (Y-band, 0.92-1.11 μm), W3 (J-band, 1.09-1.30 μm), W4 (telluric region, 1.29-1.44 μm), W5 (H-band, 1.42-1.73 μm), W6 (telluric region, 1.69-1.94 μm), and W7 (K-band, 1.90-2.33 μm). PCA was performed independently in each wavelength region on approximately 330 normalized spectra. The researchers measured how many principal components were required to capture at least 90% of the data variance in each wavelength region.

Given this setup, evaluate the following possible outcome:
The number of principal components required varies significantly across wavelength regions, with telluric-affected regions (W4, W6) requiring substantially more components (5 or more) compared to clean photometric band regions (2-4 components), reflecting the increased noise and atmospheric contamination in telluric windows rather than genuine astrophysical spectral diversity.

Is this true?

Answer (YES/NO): NO